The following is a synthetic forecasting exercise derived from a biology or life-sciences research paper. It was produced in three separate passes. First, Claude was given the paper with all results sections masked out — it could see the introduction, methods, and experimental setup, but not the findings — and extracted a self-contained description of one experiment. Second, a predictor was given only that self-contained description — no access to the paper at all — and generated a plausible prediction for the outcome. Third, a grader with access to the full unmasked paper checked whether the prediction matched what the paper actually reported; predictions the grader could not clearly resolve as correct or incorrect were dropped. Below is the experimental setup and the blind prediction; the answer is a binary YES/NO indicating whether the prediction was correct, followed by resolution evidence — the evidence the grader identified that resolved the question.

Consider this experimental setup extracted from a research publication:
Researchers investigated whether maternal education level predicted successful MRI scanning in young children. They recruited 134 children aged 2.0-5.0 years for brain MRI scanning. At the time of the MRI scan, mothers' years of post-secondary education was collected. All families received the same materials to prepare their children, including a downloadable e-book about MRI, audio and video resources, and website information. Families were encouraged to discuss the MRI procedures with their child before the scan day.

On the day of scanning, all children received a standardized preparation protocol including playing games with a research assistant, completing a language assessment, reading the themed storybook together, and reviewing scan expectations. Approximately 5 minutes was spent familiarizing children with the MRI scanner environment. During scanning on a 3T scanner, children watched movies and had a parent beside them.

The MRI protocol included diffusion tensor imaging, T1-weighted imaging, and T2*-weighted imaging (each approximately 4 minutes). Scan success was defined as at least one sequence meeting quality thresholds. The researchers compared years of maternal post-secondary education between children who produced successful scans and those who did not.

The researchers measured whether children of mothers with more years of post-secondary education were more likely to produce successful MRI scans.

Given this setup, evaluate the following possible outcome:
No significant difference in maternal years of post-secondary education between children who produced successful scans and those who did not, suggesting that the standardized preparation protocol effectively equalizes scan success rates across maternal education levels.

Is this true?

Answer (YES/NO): NO